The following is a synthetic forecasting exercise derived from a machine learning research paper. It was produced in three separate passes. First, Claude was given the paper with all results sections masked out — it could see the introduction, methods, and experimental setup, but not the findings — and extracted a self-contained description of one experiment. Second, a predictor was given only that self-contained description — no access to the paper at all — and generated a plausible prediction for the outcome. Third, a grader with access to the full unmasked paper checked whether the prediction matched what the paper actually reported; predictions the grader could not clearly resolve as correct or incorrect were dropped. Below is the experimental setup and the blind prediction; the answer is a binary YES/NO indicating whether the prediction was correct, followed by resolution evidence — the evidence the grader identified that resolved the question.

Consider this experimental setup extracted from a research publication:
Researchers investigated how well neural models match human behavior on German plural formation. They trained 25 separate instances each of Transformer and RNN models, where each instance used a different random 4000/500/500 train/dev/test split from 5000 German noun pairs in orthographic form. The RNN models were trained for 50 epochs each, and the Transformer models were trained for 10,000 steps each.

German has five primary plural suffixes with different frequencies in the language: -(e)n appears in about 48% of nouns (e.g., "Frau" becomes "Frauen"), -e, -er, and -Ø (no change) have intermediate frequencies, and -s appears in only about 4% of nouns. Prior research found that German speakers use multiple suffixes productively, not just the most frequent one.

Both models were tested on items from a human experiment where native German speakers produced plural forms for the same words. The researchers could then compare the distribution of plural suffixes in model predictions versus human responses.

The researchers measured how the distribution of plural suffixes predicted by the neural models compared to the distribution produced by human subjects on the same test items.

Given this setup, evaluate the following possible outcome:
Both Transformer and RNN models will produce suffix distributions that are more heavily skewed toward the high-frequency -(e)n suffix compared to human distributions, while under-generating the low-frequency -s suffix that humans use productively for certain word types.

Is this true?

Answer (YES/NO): YES